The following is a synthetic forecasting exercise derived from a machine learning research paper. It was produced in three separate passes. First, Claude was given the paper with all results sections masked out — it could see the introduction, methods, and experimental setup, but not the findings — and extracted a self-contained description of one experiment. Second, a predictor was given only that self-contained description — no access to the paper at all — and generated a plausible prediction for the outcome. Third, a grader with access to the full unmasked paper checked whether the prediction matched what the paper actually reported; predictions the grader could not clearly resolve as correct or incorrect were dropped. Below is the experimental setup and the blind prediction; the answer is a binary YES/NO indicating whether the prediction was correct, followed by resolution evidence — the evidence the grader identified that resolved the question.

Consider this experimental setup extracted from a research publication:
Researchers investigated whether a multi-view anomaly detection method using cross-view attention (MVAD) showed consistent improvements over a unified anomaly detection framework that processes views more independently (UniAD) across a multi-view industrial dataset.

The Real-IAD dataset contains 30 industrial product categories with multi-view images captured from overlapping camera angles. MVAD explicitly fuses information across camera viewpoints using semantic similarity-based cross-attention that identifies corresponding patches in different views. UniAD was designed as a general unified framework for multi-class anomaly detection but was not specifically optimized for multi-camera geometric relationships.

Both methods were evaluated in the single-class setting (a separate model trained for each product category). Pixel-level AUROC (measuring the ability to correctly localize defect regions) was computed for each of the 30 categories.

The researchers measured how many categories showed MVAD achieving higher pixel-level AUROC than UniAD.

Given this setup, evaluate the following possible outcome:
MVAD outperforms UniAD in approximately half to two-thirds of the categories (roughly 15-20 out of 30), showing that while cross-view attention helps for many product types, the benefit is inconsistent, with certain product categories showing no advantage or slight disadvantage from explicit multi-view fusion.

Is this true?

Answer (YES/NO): NO